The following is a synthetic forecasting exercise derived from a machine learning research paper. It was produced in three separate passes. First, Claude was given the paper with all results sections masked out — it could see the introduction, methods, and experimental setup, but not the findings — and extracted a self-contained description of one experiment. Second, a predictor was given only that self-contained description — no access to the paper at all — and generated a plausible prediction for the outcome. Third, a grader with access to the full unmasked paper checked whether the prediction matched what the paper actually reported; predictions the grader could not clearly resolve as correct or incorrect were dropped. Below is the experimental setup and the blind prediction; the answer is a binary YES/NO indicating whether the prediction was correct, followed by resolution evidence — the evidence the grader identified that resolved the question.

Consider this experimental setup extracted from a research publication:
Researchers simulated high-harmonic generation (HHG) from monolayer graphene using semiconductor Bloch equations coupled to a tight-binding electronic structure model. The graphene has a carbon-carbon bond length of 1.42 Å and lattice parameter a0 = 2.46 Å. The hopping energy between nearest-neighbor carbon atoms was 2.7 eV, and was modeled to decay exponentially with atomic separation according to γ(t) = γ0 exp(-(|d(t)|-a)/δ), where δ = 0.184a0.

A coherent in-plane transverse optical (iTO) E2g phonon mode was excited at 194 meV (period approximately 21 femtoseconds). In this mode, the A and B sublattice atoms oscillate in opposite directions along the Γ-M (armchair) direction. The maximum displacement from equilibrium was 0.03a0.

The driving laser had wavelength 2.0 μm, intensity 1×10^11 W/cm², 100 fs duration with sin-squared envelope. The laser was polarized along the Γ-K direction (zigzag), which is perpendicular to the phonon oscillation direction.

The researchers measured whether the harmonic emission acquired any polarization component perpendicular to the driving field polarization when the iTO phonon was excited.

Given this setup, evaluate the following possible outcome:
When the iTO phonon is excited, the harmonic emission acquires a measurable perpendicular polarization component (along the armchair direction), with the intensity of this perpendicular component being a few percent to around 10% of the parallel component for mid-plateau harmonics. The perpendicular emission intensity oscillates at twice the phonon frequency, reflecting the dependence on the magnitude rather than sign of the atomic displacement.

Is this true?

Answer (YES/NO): NO